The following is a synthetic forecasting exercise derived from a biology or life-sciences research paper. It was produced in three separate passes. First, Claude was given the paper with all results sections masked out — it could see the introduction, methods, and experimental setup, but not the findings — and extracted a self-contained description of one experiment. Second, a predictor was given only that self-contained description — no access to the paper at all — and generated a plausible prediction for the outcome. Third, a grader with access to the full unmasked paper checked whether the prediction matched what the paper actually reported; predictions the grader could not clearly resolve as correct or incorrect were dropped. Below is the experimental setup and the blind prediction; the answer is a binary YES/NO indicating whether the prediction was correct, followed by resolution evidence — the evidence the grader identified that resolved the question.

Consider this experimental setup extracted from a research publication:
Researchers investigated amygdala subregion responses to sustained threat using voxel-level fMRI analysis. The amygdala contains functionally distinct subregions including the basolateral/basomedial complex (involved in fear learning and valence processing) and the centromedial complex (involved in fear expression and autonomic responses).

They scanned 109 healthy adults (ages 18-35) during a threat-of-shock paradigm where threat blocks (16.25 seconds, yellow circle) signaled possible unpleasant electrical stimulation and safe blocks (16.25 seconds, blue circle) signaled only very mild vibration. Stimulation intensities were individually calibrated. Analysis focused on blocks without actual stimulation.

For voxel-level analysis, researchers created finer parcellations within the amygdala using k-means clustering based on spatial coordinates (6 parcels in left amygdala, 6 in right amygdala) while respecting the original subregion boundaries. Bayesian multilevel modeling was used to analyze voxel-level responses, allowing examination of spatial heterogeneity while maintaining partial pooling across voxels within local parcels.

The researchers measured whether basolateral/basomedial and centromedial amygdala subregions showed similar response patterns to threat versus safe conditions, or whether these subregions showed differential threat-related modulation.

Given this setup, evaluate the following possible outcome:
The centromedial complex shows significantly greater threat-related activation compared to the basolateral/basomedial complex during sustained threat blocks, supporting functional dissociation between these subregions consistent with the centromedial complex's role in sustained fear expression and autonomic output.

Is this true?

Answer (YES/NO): NO